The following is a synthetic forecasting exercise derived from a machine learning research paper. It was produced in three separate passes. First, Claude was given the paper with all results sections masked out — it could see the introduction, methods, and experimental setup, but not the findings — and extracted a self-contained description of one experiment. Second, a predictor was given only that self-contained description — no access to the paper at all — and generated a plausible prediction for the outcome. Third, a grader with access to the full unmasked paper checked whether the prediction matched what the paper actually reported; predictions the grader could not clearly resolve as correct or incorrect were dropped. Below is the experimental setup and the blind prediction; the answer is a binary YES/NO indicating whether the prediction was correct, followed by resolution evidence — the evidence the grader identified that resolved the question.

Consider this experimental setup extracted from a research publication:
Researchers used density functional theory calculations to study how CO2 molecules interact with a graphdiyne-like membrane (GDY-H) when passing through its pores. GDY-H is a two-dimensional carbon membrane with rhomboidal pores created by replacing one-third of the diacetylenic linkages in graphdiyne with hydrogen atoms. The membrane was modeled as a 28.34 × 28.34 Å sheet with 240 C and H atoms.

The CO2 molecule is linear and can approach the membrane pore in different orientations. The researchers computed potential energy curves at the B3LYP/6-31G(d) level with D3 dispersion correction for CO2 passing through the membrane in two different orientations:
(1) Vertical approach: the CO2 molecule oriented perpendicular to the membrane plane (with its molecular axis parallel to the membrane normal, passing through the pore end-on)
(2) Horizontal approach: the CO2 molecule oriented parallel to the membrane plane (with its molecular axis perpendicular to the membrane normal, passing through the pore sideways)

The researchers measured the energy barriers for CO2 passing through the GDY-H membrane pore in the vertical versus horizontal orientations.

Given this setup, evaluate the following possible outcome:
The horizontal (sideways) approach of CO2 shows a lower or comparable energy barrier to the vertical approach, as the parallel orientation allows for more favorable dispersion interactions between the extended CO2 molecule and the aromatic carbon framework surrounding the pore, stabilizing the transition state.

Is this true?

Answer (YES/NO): YES